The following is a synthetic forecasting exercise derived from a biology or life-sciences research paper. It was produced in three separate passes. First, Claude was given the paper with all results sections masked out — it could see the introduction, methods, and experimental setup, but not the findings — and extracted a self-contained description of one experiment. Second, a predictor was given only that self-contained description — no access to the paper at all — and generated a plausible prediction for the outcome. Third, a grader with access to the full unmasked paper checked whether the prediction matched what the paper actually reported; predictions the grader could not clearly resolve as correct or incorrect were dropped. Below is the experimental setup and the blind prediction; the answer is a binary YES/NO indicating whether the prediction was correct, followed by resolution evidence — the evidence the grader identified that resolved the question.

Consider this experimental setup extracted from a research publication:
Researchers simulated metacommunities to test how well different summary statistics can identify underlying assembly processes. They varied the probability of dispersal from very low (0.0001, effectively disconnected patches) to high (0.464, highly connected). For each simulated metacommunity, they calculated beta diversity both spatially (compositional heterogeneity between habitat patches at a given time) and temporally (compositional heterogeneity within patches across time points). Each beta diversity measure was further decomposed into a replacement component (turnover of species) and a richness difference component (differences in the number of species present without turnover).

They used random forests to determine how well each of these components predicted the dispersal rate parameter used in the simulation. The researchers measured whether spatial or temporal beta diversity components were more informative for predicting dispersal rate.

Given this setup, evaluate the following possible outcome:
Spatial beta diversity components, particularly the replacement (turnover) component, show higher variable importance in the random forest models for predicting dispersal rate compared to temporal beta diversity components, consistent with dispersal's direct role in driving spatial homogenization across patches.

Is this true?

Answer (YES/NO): NO